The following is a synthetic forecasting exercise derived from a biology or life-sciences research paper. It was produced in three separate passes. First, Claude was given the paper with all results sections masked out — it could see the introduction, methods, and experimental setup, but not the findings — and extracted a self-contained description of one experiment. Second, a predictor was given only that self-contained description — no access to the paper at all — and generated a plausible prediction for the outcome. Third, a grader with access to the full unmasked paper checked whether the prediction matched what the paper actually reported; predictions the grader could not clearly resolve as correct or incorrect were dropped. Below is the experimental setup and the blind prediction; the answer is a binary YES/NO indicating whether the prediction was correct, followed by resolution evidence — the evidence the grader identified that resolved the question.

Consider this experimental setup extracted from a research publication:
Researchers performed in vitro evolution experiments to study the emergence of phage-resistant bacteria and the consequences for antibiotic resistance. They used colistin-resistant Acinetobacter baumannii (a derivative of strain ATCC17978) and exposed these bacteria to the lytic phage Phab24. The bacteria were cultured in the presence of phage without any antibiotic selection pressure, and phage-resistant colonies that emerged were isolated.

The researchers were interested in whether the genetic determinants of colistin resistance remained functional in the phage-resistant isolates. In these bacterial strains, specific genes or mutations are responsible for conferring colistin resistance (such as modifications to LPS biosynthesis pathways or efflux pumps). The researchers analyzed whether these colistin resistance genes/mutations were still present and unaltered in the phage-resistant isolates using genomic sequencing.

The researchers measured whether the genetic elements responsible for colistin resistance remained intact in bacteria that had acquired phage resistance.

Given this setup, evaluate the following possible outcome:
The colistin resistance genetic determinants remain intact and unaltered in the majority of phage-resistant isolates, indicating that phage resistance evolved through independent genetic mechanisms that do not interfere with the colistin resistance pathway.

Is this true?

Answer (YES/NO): NO